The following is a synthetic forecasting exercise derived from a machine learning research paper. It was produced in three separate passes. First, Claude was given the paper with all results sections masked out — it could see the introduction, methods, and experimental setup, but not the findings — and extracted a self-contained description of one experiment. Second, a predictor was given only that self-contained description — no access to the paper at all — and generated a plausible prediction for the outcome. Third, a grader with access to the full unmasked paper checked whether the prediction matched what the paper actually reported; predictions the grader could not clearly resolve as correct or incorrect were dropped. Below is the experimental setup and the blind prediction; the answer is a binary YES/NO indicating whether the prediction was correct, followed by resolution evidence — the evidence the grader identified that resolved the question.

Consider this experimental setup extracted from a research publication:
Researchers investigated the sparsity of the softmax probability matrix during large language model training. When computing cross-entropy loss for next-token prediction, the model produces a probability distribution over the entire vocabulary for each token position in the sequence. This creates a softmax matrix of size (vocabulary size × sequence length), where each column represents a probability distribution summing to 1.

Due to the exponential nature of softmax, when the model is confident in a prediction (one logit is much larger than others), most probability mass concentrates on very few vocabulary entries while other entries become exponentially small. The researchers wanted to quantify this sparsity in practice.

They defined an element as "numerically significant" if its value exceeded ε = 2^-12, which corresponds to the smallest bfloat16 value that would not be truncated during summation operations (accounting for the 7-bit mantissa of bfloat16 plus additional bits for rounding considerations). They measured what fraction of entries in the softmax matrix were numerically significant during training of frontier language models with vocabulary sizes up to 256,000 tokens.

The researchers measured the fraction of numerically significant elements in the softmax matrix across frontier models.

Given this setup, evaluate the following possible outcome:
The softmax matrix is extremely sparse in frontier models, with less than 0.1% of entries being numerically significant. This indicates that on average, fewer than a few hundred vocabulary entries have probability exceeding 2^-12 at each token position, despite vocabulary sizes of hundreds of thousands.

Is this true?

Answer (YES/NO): YES